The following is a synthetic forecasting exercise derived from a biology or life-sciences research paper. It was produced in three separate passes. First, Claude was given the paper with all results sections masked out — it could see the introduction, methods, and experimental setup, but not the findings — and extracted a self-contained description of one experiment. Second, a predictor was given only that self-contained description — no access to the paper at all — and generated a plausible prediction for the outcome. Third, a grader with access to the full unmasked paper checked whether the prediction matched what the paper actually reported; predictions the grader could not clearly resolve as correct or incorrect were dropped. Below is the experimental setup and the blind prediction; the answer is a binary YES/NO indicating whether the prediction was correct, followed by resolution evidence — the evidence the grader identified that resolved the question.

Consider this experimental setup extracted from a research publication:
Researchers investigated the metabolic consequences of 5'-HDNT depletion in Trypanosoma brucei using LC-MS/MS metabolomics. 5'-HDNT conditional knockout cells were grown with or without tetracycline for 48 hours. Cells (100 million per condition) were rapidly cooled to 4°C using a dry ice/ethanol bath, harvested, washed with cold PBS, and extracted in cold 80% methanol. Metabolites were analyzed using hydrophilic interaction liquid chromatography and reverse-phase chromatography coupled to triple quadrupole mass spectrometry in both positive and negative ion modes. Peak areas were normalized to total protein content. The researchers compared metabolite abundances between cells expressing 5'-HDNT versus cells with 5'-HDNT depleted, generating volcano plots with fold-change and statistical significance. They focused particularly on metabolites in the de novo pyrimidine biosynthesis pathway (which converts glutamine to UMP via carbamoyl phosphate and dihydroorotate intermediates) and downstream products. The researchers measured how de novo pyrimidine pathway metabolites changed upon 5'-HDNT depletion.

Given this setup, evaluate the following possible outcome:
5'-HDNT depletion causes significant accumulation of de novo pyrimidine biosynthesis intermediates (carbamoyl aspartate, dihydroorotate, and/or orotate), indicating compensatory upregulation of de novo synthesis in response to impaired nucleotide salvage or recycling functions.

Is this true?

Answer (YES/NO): NO